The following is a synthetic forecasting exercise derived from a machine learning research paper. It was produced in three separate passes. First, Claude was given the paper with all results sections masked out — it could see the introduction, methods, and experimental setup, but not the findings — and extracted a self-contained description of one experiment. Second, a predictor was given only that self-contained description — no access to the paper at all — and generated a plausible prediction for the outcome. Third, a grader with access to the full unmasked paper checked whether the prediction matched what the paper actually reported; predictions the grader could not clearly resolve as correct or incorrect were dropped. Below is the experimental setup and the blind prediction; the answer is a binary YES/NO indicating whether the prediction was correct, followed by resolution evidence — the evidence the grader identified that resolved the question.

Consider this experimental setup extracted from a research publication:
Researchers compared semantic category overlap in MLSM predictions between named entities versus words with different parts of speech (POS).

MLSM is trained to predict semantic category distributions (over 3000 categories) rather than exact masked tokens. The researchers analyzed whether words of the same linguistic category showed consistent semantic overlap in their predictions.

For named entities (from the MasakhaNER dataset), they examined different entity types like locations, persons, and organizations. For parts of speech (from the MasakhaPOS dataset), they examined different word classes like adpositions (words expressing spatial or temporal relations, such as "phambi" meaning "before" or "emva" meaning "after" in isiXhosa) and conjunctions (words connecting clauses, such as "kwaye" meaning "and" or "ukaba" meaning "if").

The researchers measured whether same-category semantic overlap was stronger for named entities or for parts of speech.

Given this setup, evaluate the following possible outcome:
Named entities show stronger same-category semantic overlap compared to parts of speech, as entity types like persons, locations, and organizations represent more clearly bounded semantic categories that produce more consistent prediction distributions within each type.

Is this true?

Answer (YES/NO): YES